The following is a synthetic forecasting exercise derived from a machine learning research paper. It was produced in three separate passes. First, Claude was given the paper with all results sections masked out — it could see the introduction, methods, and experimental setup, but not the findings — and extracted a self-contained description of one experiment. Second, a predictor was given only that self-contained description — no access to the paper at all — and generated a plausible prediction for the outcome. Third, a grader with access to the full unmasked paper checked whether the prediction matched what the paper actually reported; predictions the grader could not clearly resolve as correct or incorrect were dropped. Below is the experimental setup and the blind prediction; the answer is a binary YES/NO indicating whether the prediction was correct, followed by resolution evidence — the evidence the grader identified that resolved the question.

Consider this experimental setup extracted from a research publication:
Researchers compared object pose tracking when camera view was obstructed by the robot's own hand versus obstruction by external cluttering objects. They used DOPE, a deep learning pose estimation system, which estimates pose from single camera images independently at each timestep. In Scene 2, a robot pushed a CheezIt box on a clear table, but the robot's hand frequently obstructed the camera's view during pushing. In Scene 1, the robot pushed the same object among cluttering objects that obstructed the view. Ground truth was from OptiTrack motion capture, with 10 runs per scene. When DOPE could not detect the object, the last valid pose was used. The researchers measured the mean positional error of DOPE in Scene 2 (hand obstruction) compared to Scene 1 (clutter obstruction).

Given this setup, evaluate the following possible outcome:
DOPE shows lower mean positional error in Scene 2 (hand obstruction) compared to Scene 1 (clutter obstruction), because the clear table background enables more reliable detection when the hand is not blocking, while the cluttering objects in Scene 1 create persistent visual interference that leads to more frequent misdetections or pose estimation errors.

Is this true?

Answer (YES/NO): YES